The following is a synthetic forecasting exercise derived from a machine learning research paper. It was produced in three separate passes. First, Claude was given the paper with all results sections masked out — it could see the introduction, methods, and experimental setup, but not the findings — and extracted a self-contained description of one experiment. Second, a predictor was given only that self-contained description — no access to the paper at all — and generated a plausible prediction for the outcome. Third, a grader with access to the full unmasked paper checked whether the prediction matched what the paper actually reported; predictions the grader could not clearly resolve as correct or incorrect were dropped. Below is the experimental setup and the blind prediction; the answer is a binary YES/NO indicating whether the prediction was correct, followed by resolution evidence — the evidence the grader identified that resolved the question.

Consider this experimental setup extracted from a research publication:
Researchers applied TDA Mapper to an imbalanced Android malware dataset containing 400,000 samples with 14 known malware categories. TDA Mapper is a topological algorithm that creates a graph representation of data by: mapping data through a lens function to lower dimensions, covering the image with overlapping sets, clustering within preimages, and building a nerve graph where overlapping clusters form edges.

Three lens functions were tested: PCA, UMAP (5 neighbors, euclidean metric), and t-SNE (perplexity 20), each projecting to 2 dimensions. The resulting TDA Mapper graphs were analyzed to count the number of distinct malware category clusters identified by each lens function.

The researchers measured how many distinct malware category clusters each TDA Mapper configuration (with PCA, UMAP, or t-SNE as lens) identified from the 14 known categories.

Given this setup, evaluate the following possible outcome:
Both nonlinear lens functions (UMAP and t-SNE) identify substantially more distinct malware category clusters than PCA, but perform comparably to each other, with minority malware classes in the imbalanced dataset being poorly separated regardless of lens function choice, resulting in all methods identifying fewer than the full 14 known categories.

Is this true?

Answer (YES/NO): NO